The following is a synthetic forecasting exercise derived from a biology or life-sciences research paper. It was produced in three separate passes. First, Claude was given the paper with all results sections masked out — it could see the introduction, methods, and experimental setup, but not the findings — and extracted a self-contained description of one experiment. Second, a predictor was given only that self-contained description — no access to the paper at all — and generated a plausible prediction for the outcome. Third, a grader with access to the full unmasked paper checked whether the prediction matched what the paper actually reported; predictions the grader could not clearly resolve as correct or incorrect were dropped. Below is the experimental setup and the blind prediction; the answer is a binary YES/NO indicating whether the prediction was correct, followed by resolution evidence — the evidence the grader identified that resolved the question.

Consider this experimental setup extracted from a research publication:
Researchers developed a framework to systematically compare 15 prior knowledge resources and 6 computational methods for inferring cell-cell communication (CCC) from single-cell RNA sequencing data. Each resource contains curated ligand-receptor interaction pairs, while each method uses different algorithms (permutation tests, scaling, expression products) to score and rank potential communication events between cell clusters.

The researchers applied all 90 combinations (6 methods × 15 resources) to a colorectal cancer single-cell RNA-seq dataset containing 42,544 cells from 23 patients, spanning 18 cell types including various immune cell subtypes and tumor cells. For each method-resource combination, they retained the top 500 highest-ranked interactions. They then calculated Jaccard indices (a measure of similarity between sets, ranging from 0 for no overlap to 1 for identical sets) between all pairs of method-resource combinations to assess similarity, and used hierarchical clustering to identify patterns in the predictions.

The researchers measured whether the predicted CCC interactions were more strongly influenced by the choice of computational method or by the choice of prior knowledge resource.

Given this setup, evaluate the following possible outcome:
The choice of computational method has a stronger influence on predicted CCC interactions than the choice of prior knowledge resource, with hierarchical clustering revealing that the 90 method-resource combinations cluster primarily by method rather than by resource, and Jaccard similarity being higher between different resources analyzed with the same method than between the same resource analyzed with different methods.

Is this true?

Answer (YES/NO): YES